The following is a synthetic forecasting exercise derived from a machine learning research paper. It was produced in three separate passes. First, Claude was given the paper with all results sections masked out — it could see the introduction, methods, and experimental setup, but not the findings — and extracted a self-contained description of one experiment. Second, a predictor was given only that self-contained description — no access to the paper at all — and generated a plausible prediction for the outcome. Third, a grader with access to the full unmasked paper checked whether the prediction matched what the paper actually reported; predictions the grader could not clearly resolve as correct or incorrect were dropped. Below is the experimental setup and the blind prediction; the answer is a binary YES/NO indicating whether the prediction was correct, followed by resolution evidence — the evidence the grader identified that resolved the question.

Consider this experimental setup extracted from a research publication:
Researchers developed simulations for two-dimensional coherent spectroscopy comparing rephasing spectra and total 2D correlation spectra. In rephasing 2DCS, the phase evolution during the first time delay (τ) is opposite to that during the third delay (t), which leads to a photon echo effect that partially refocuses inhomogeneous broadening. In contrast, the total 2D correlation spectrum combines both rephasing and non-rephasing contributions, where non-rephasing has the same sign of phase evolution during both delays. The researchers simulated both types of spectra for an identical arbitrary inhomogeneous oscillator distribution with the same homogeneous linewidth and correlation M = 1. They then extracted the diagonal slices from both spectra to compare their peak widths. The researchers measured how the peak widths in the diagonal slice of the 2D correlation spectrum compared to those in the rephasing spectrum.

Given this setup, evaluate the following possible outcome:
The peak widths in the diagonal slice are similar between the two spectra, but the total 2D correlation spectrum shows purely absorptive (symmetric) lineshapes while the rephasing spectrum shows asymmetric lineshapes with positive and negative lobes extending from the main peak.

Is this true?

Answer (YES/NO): NO